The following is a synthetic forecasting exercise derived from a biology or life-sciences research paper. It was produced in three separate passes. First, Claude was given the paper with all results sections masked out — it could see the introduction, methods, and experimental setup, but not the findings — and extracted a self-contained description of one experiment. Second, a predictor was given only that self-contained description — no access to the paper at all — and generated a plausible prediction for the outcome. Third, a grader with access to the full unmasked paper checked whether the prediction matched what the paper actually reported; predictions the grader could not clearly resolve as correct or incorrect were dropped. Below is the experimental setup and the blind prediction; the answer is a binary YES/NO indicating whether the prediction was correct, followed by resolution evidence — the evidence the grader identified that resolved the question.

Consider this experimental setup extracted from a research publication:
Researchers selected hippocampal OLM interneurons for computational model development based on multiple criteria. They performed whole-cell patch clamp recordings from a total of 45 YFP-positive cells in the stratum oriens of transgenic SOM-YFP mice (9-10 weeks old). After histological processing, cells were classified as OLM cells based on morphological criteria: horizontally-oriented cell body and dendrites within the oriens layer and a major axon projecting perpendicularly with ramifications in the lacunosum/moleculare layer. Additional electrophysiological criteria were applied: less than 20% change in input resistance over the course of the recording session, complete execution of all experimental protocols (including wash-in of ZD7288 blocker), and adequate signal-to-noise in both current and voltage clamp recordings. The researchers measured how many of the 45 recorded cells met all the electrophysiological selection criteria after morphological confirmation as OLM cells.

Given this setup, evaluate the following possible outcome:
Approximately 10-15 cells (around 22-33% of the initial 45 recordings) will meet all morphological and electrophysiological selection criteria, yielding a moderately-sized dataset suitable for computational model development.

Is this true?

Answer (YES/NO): YES